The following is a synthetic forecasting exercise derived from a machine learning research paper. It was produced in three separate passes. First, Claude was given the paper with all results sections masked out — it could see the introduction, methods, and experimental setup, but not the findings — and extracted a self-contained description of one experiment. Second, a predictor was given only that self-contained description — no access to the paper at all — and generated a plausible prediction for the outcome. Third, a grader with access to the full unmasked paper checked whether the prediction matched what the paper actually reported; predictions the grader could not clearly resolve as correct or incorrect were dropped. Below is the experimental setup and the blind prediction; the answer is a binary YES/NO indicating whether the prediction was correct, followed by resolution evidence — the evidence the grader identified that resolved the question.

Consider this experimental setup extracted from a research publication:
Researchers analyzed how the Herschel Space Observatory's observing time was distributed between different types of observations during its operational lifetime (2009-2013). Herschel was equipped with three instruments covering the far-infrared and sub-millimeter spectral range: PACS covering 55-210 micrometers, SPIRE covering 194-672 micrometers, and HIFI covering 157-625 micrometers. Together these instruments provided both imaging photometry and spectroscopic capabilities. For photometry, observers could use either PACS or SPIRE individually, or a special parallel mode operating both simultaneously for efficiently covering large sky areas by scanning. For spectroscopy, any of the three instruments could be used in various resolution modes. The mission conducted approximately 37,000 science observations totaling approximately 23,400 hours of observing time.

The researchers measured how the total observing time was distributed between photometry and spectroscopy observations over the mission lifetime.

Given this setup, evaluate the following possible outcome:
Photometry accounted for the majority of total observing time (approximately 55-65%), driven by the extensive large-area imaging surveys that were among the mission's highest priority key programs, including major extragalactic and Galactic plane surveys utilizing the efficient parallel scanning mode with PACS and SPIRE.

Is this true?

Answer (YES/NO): NO